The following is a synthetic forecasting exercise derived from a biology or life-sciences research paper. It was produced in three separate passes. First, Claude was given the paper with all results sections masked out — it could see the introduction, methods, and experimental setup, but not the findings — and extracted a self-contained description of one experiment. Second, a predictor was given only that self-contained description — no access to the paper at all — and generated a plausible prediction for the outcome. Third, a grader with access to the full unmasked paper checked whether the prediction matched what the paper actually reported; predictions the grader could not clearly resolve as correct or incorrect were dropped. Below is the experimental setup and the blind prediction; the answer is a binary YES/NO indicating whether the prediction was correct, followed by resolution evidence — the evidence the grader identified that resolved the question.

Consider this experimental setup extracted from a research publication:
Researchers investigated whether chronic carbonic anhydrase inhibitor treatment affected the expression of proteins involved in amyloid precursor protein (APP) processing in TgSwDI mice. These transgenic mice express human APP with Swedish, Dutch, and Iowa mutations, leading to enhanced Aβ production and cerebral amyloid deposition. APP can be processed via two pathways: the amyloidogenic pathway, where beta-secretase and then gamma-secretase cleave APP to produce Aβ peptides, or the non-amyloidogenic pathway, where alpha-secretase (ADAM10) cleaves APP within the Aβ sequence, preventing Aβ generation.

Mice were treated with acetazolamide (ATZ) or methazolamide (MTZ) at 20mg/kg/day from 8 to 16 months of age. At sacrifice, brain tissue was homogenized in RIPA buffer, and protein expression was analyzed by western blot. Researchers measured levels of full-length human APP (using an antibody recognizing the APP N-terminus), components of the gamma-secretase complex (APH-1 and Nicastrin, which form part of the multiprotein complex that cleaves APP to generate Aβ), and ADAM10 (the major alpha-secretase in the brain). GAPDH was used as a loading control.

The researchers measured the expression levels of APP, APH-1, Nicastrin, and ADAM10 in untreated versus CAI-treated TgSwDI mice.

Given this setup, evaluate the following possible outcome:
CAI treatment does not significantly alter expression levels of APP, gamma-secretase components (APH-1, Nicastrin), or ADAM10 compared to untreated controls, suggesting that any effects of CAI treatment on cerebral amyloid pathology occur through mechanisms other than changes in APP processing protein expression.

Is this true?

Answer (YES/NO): YES